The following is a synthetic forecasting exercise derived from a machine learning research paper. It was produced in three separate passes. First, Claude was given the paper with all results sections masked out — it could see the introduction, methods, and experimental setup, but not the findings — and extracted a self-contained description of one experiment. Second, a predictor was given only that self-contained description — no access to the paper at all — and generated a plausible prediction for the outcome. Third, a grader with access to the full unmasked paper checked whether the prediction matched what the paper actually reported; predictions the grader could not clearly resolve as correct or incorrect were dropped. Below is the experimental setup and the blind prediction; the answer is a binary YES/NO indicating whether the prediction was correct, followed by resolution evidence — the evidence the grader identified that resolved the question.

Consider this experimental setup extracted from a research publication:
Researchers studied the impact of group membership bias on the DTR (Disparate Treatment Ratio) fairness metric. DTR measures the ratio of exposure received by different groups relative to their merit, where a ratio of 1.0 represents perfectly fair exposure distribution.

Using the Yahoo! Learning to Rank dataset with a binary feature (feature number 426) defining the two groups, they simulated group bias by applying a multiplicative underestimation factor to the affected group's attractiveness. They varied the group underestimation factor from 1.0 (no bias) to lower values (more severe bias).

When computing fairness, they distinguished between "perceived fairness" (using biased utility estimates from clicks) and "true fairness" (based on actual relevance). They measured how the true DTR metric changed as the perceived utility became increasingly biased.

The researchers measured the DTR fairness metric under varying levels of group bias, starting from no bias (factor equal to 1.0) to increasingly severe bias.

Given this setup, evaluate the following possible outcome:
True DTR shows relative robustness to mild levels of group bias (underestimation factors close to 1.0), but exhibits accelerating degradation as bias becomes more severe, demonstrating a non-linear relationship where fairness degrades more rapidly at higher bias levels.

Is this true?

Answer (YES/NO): YES